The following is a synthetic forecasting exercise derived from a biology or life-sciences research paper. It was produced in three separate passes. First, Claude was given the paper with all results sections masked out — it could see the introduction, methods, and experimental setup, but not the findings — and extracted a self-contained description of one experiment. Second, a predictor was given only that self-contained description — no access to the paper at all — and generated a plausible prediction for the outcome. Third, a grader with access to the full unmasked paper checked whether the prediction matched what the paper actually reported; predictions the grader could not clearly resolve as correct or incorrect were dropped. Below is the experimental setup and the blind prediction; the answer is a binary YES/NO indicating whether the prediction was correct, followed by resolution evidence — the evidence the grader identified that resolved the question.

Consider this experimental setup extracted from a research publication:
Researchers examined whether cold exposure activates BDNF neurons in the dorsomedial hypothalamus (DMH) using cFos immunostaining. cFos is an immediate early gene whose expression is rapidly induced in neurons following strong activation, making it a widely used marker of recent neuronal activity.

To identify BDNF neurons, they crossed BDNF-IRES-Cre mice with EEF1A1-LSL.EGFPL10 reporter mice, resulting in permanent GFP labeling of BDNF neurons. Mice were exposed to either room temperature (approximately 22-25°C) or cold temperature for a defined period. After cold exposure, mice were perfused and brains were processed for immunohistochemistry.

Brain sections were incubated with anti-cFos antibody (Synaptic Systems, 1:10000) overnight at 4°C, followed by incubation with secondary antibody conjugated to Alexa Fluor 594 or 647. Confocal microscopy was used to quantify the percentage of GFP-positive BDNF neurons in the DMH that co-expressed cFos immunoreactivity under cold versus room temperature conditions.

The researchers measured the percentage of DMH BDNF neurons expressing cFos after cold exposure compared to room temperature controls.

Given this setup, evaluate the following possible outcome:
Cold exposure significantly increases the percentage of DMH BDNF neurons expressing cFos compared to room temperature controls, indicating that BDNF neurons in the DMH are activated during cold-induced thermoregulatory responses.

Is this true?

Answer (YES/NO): YES